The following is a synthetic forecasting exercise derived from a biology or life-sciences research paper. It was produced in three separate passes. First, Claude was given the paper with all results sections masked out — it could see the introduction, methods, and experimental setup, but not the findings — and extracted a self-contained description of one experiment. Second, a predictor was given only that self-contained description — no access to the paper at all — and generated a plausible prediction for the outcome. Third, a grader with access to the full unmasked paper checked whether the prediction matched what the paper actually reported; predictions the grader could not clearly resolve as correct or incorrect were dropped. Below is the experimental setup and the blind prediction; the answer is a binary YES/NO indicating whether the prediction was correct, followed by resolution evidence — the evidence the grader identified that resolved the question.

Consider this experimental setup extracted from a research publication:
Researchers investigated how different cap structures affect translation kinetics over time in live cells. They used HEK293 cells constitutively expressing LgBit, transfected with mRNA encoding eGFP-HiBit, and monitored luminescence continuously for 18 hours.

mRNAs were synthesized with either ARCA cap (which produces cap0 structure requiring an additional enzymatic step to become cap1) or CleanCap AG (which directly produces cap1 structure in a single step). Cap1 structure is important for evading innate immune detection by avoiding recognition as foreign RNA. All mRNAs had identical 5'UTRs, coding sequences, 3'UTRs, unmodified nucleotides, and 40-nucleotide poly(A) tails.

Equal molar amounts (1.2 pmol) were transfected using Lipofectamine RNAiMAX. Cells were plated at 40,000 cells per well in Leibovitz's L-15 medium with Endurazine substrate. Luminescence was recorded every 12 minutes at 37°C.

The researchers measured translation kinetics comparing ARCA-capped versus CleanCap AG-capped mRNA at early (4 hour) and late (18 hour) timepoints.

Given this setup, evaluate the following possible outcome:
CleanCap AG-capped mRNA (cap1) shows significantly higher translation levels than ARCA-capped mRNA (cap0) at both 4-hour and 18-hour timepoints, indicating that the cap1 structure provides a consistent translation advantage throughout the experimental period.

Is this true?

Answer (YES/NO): NO